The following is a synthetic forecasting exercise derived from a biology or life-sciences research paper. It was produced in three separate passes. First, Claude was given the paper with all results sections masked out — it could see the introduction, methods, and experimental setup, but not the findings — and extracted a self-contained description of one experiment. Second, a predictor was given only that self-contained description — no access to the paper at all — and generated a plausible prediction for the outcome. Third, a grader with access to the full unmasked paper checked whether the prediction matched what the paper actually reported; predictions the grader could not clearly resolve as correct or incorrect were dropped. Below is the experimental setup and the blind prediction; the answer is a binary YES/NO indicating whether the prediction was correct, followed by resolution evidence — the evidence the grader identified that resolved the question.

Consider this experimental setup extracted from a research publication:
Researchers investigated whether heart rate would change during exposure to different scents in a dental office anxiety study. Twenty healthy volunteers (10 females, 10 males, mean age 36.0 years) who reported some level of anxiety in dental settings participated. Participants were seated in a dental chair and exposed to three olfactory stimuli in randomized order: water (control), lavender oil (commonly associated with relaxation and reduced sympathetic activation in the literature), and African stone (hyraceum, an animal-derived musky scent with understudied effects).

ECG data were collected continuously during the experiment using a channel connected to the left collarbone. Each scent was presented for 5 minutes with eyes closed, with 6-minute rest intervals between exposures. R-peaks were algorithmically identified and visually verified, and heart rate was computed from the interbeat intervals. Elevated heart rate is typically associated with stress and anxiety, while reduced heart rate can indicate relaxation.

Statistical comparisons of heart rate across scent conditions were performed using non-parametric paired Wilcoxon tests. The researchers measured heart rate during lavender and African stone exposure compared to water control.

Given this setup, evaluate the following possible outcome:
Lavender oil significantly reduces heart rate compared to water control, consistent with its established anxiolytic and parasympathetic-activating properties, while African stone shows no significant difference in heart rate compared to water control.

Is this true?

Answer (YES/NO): NO